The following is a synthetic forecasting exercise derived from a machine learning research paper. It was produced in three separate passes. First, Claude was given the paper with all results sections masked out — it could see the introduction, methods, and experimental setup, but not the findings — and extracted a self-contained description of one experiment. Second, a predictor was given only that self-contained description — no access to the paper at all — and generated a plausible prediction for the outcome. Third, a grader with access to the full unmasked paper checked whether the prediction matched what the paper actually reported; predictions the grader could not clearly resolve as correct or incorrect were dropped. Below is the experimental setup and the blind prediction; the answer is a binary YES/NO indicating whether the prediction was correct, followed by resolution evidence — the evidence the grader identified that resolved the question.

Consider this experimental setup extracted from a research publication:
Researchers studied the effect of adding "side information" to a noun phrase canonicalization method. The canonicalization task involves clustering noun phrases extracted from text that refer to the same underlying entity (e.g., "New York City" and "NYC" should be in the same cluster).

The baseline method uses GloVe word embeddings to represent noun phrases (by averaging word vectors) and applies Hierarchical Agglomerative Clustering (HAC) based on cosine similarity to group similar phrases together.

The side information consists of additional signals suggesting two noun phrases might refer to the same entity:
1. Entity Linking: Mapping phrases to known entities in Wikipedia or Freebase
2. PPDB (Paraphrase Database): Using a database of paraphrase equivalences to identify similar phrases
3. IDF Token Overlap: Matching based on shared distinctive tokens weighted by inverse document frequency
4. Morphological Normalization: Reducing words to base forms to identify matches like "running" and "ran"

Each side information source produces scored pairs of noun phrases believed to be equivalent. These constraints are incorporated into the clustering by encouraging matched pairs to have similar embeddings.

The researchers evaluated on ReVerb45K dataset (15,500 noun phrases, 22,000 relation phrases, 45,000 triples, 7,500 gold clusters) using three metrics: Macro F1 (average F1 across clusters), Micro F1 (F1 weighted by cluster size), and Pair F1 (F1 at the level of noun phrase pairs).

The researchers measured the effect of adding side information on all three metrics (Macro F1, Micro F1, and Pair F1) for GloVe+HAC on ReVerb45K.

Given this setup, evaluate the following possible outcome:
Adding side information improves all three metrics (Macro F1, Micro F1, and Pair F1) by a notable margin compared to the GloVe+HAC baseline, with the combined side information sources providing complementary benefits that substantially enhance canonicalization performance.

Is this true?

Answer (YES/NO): NO